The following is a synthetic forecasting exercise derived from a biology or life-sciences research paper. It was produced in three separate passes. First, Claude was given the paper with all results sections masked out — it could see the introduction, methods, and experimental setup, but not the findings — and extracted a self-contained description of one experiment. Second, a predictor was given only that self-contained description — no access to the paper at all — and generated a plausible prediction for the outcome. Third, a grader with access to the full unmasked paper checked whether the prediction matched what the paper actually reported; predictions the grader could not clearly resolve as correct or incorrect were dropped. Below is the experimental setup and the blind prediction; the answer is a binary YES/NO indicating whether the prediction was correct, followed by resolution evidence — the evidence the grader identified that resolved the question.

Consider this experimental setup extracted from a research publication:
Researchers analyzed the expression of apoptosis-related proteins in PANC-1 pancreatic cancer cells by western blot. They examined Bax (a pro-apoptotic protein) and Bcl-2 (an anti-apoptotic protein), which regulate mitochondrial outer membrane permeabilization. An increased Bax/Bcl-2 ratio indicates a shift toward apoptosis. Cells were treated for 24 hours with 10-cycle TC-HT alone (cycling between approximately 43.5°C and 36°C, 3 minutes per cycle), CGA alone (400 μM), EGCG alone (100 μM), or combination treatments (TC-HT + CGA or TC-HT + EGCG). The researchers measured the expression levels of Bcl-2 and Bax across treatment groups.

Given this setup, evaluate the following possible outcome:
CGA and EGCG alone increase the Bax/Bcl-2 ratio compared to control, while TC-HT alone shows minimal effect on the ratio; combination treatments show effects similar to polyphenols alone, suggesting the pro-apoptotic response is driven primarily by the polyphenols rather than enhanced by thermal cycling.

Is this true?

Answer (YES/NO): NO